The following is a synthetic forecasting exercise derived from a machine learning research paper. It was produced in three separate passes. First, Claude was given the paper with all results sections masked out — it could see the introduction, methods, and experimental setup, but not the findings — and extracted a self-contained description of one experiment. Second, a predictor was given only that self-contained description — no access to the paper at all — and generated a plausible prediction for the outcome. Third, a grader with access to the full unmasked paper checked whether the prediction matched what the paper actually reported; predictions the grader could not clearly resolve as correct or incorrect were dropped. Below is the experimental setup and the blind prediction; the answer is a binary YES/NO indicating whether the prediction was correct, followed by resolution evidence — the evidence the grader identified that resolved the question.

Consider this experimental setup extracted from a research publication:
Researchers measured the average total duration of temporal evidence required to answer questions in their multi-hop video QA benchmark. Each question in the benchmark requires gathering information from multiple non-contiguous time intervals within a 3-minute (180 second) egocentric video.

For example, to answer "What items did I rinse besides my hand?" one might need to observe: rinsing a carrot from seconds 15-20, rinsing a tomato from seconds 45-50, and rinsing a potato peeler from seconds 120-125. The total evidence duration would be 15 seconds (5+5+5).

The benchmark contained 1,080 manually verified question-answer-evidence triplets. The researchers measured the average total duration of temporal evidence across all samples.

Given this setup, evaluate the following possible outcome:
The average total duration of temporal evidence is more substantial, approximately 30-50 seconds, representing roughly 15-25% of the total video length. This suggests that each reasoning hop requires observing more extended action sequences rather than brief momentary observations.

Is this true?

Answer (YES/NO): NO